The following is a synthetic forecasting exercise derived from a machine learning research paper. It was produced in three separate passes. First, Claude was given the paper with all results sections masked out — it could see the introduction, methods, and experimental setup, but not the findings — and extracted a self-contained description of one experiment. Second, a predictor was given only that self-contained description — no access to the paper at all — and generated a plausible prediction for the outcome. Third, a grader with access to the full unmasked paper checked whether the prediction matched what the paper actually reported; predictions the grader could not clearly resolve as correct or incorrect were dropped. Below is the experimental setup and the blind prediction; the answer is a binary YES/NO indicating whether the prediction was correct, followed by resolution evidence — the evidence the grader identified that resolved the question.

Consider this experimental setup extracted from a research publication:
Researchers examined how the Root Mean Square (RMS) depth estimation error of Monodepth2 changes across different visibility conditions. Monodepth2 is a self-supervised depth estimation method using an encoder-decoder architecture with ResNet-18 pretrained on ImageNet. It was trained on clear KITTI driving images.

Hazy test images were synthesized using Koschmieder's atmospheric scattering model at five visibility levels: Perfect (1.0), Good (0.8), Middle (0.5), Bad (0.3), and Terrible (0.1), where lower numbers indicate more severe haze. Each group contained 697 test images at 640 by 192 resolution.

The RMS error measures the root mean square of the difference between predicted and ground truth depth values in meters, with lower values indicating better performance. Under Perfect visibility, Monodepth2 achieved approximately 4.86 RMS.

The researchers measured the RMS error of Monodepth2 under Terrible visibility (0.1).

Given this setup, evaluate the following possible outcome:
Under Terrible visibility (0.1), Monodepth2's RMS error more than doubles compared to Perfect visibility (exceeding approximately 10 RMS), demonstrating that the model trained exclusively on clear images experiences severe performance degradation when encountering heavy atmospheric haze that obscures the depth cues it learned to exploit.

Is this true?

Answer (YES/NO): NO